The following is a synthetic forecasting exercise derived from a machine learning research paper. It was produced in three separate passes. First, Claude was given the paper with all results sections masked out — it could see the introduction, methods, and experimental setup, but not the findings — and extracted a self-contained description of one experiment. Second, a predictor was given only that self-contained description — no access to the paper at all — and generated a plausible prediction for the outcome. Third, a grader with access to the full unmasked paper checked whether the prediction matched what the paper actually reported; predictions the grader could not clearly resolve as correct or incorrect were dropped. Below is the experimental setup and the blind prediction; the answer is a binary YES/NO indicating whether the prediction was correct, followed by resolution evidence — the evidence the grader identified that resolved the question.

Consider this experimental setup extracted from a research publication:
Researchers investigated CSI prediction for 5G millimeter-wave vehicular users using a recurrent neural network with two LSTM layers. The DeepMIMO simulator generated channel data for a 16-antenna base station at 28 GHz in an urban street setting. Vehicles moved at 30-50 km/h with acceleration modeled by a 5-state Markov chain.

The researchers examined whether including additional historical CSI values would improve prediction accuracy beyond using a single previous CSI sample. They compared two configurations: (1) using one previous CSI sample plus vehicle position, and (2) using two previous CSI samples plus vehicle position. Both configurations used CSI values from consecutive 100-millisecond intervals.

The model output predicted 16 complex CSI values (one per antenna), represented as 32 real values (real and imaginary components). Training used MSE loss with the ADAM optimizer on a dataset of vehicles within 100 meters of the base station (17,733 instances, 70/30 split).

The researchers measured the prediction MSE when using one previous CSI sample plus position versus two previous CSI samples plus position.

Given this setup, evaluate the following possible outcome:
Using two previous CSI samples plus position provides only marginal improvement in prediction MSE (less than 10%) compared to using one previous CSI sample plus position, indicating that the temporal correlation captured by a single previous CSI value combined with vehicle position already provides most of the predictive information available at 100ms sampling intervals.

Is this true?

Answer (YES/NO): NO